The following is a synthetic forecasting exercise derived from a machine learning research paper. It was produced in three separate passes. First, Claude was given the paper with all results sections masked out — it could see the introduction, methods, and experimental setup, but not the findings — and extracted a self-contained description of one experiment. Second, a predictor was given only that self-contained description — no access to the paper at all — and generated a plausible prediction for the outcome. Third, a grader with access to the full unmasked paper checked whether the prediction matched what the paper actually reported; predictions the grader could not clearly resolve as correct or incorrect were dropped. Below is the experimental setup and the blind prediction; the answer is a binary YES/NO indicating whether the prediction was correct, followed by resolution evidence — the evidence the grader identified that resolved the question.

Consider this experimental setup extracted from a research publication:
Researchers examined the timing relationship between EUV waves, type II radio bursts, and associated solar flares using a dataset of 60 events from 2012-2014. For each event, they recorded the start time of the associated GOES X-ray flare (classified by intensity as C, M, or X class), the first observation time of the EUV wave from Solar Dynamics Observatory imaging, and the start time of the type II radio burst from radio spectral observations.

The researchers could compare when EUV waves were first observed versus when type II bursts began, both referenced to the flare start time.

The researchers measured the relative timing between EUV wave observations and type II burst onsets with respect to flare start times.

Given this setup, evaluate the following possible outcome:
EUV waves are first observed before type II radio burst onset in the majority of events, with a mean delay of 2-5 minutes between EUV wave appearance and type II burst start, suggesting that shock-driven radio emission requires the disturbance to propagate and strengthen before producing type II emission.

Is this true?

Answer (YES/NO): NO